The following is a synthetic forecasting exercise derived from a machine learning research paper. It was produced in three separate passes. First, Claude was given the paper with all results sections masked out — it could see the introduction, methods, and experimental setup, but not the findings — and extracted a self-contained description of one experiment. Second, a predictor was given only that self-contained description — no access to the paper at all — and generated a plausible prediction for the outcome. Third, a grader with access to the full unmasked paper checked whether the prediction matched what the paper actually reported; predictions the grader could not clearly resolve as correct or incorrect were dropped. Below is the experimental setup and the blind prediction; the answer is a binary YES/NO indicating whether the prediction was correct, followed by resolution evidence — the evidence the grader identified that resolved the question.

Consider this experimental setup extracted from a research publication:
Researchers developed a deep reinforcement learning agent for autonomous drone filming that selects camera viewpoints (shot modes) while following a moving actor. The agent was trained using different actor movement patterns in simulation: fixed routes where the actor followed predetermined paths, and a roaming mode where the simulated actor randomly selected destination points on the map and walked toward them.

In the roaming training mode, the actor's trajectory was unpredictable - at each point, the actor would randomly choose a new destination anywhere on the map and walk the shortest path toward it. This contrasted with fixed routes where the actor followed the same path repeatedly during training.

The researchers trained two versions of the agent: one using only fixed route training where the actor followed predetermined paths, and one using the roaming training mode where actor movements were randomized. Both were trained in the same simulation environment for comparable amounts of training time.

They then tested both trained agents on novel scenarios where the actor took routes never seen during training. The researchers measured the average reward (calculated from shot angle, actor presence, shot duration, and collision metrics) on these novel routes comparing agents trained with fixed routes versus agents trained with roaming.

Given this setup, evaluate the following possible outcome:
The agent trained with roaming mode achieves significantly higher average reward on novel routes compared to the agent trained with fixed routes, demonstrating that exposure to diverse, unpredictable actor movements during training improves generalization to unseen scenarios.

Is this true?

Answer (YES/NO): NO